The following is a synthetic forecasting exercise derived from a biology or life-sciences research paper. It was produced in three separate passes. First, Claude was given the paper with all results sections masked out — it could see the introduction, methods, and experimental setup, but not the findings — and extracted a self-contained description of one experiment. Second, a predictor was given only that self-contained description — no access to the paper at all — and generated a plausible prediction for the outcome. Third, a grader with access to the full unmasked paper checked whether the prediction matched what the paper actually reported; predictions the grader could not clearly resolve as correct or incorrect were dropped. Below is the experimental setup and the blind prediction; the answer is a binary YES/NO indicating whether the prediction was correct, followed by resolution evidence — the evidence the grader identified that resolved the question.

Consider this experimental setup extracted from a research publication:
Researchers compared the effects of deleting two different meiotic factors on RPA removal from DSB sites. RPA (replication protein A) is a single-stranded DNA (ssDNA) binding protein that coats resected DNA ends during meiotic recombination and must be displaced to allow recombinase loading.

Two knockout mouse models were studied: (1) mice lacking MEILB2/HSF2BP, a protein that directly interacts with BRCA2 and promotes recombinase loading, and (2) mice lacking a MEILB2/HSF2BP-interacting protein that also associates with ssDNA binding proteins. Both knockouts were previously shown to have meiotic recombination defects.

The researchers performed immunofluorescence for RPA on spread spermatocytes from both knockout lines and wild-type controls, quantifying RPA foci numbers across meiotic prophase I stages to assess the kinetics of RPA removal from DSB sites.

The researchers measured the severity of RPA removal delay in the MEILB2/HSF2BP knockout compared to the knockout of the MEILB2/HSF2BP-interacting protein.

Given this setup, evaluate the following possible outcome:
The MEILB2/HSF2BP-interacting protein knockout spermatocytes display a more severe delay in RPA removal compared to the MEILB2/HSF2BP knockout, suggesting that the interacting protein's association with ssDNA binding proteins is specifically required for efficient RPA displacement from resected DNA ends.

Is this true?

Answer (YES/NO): YES